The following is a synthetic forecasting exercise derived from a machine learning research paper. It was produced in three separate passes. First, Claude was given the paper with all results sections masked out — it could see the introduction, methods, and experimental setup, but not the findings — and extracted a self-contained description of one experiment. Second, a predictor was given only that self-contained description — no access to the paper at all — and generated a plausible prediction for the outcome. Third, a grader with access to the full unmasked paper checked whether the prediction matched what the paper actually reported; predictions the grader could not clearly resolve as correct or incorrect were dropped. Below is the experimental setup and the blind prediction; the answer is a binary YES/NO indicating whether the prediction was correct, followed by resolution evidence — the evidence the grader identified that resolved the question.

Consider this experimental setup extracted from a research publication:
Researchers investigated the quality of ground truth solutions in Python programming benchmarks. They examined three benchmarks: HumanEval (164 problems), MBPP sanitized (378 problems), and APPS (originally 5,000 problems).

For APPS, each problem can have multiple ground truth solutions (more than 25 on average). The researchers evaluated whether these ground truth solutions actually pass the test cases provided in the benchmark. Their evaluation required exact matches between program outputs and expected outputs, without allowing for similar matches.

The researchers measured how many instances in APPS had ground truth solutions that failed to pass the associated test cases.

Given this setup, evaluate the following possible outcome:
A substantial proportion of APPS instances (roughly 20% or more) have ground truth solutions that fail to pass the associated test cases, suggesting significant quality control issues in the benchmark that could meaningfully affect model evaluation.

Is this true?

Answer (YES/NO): YES